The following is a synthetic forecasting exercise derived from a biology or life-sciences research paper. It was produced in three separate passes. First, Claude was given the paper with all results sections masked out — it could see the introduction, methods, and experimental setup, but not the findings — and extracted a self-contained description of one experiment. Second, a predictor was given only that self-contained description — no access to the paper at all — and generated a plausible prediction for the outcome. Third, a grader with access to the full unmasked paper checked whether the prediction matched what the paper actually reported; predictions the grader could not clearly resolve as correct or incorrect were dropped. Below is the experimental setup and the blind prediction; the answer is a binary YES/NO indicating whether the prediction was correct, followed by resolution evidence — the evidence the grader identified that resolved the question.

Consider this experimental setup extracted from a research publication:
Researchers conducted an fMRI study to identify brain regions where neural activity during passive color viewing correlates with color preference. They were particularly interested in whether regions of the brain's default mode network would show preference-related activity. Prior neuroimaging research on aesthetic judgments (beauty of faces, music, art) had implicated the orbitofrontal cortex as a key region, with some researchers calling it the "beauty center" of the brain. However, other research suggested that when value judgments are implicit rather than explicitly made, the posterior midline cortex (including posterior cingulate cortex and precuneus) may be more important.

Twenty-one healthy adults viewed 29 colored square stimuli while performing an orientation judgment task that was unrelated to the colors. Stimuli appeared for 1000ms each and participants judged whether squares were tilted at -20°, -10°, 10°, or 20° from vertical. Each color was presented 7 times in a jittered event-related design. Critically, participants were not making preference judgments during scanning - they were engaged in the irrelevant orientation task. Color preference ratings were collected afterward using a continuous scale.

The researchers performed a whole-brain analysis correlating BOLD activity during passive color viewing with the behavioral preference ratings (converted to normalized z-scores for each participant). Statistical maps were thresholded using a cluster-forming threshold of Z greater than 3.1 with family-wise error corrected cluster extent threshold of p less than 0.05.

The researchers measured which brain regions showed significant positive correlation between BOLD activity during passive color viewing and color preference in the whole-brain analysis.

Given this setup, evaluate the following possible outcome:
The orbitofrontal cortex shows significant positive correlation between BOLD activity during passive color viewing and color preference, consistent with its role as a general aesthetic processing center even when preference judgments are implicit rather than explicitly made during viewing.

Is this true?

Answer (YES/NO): NO